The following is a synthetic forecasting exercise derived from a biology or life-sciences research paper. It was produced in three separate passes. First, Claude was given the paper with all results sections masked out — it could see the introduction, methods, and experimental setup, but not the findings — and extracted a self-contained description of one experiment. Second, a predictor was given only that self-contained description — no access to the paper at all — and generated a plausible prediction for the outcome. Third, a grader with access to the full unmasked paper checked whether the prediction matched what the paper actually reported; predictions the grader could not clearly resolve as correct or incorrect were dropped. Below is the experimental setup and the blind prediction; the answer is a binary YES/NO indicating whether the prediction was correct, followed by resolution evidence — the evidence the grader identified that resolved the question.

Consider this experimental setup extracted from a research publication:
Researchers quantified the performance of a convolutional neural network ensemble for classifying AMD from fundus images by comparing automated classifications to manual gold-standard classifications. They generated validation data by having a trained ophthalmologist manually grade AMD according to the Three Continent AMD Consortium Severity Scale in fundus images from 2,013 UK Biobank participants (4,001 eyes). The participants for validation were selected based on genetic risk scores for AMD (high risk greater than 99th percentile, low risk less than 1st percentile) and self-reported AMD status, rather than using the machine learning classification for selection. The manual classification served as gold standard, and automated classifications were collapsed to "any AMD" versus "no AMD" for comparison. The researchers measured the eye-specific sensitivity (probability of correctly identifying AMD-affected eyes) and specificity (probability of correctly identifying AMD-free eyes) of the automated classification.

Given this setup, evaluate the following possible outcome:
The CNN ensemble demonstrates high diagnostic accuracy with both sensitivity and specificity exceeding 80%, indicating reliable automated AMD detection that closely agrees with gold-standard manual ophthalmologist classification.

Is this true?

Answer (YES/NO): NO